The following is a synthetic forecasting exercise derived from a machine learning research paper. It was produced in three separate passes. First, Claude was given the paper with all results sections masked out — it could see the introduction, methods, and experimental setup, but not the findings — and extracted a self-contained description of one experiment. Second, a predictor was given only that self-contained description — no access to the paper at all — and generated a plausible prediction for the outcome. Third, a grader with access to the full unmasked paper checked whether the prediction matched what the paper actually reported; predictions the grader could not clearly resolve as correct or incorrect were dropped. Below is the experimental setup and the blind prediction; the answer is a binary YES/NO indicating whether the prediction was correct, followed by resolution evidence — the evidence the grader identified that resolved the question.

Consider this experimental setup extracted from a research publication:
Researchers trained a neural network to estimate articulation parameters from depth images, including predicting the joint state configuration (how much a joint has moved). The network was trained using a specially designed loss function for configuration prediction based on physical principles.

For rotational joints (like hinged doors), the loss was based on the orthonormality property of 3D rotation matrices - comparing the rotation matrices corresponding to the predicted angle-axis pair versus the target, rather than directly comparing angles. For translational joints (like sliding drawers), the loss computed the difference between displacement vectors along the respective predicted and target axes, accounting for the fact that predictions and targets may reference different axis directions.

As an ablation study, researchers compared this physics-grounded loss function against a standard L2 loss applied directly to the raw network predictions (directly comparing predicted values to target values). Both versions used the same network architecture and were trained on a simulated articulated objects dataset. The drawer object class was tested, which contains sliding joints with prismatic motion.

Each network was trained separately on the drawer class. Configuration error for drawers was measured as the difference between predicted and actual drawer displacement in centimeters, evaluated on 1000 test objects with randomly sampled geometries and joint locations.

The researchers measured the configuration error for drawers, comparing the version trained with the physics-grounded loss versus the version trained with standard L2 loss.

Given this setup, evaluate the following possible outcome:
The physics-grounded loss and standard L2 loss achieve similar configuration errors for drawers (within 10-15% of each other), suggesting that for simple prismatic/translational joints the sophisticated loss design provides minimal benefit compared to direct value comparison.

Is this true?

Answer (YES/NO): NO